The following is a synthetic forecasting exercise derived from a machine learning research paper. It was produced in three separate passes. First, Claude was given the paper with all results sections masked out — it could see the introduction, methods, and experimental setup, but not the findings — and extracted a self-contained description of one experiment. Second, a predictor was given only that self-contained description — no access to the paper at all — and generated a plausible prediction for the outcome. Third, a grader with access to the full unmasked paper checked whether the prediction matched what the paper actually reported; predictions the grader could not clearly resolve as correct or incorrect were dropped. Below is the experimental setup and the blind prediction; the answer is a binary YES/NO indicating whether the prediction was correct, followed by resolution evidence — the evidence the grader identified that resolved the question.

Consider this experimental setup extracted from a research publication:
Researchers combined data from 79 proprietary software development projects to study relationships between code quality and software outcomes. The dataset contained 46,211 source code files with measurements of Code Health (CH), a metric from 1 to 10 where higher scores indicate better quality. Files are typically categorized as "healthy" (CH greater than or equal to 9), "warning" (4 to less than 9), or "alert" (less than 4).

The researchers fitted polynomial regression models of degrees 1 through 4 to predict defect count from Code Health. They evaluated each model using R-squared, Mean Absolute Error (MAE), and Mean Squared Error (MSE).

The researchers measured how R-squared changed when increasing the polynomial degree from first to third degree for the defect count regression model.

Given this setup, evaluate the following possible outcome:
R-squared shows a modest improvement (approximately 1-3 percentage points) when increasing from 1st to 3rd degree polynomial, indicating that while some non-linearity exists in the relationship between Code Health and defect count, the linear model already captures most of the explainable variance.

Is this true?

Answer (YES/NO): NO